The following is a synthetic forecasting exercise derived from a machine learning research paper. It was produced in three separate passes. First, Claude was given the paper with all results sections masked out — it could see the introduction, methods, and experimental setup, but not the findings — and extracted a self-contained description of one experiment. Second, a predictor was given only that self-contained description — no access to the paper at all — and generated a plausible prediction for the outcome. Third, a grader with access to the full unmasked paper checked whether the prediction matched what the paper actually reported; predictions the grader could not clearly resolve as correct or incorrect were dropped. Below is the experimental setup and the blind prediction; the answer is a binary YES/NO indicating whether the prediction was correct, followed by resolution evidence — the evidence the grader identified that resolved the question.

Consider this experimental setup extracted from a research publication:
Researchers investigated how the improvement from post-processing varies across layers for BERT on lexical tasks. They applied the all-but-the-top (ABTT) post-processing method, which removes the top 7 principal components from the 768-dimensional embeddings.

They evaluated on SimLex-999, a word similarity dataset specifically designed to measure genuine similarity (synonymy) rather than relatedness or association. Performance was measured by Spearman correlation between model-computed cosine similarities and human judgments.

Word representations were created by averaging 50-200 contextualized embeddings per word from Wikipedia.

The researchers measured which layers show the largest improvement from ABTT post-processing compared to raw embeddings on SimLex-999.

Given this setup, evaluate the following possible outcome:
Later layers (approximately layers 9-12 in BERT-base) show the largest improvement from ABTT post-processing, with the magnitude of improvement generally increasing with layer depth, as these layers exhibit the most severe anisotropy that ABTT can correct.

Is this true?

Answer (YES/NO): YES